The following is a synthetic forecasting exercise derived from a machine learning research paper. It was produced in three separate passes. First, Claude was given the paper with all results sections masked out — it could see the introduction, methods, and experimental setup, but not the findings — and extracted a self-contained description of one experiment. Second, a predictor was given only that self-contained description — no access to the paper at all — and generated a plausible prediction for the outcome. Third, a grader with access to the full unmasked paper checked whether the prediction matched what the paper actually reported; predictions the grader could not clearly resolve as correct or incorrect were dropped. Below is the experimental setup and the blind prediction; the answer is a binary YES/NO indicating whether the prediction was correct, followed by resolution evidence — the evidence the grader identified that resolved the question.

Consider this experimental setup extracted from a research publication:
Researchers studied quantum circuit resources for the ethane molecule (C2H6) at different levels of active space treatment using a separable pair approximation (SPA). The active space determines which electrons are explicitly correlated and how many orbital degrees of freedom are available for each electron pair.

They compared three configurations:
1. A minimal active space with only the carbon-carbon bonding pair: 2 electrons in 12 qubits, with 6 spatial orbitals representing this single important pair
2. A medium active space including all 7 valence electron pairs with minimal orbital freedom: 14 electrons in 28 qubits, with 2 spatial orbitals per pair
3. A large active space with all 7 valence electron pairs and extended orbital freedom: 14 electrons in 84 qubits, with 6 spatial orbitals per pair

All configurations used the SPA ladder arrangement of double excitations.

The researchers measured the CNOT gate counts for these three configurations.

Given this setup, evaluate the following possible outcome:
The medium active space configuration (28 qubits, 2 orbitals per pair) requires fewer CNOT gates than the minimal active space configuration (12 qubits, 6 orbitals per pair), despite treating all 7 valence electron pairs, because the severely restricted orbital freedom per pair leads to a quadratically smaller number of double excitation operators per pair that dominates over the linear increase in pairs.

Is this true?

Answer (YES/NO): NO